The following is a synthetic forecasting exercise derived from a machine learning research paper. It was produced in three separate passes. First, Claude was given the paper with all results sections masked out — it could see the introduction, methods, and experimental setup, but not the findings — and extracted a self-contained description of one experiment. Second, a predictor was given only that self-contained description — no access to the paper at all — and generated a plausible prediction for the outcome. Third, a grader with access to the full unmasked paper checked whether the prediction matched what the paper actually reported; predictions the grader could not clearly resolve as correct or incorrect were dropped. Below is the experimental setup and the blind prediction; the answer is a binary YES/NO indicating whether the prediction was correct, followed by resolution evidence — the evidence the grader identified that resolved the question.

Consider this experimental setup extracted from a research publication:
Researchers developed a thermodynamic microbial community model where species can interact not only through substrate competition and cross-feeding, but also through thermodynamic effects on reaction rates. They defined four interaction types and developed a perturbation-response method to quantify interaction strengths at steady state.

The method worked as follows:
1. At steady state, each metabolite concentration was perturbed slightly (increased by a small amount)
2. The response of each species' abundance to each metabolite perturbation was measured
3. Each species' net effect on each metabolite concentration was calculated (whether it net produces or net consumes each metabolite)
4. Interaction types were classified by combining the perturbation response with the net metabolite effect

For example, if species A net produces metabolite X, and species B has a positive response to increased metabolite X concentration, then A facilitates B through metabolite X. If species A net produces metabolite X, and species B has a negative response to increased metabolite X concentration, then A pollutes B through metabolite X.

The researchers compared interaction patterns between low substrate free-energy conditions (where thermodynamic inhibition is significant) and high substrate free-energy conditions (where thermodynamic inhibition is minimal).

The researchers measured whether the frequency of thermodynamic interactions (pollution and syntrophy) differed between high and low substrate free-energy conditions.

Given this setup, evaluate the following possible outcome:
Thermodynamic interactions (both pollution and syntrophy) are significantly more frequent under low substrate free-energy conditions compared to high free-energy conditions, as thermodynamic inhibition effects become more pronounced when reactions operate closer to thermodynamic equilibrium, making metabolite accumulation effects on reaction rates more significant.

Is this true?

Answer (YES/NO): YES